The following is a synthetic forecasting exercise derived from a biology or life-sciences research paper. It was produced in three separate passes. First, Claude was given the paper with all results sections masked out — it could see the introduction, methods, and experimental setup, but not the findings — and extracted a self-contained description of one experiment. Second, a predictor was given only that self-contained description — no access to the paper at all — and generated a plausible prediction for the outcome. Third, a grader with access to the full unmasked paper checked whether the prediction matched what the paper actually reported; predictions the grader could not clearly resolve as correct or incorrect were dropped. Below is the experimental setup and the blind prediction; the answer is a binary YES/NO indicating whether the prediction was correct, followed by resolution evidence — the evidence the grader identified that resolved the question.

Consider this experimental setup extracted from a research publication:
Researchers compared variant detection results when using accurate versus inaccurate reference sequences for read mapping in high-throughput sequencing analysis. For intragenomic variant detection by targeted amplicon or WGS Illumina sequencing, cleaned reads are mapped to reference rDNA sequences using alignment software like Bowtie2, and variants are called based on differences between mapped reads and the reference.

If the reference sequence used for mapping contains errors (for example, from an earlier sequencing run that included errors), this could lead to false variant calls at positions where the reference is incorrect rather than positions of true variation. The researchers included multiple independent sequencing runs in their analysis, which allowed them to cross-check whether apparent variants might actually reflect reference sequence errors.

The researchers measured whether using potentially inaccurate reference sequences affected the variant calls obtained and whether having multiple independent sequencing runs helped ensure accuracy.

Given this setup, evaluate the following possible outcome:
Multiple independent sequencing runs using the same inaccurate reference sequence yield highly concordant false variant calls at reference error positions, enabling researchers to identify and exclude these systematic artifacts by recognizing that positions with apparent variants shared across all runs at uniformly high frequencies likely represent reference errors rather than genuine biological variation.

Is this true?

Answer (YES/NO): NO